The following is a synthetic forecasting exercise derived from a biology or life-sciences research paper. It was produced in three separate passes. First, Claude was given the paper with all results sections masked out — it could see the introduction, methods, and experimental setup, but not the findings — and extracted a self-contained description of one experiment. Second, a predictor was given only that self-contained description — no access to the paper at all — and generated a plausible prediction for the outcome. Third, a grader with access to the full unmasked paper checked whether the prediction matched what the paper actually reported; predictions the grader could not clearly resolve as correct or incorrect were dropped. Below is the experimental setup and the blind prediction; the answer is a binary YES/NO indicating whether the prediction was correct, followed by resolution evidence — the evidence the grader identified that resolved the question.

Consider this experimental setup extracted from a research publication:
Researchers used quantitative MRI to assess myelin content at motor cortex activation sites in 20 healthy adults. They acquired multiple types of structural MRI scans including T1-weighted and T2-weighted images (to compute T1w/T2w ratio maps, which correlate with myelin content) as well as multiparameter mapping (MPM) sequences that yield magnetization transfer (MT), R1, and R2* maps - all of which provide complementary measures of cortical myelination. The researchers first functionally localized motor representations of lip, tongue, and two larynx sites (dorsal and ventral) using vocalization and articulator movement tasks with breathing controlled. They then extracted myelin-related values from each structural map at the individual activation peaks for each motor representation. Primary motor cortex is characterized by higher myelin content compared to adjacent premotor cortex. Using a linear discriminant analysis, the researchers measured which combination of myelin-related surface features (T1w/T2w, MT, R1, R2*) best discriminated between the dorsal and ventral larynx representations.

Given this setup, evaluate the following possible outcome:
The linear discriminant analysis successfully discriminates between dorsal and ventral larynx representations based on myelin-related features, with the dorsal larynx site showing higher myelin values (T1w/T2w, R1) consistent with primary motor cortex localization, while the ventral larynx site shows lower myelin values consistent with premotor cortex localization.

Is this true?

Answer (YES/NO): NO